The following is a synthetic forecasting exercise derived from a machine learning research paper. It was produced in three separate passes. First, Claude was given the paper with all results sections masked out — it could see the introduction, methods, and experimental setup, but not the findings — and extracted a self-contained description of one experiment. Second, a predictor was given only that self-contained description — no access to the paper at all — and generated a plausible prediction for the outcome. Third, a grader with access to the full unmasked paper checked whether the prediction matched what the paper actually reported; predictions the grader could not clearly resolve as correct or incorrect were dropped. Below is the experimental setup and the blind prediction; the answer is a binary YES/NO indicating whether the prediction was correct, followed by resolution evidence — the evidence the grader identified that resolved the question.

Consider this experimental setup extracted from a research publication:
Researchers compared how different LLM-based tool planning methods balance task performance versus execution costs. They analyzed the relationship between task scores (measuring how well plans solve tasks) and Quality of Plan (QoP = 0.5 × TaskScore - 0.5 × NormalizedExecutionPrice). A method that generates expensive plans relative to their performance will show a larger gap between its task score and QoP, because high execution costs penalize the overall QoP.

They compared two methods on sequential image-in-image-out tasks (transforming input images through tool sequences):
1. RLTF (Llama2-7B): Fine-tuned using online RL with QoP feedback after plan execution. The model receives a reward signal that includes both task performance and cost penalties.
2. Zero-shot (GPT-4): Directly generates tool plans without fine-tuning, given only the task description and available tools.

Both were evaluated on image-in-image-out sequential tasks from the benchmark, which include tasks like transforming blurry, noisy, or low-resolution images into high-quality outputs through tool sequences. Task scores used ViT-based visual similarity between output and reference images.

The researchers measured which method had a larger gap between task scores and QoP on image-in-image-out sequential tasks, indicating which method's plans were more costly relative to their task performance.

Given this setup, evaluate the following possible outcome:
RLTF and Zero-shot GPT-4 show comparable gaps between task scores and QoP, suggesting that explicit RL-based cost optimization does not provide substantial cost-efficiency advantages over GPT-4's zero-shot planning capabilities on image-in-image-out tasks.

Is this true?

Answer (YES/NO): NO